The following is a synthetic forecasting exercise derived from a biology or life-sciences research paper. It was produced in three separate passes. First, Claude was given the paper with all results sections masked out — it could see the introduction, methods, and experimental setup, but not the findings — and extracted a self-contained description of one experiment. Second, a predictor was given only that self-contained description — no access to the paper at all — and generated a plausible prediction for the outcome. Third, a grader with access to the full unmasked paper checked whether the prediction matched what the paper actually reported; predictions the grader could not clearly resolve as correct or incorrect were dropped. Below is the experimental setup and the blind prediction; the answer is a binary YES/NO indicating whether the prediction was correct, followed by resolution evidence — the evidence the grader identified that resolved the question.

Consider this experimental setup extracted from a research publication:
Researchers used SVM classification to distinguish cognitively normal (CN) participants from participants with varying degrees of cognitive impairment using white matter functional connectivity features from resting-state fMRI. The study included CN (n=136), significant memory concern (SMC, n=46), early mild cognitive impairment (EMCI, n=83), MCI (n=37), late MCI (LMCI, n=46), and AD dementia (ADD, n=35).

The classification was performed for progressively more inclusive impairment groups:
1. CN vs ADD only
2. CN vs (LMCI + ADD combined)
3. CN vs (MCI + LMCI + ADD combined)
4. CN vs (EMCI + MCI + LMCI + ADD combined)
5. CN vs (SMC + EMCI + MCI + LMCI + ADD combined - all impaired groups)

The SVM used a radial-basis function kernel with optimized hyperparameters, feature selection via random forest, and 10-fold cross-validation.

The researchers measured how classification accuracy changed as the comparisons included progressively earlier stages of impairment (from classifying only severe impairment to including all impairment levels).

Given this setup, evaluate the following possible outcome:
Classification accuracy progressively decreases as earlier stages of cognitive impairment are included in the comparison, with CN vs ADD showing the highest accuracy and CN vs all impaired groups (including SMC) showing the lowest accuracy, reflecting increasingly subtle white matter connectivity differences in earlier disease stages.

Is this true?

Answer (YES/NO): YES